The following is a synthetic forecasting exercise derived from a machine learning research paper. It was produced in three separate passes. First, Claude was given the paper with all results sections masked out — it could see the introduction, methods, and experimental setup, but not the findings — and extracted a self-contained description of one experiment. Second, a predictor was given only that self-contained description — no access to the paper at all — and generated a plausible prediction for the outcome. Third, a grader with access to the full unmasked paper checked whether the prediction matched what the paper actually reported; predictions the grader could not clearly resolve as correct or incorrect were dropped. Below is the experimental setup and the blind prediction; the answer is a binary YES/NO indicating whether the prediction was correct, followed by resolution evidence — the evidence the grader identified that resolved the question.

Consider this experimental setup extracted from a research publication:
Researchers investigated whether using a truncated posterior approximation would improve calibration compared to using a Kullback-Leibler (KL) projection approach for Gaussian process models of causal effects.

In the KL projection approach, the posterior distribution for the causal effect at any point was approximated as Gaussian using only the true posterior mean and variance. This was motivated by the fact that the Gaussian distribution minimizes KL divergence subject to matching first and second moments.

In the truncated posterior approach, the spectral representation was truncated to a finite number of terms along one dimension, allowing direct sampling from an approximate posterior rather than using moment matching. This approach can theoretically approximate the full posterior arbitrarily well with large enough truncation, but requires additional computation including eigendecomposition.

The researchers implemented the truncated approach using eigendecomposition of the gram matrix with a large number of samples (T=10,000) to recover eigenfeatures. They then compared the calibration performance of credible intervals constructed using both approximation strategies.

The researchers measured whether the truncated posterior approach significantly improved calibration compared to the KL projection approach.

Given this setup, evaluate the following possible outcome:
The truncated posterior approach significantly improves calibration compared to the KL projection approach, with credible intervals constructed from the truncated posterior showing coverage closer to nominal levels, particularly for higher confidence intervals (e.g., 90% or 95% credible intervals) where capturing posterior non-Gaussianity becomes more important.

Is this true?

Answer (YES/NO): NO